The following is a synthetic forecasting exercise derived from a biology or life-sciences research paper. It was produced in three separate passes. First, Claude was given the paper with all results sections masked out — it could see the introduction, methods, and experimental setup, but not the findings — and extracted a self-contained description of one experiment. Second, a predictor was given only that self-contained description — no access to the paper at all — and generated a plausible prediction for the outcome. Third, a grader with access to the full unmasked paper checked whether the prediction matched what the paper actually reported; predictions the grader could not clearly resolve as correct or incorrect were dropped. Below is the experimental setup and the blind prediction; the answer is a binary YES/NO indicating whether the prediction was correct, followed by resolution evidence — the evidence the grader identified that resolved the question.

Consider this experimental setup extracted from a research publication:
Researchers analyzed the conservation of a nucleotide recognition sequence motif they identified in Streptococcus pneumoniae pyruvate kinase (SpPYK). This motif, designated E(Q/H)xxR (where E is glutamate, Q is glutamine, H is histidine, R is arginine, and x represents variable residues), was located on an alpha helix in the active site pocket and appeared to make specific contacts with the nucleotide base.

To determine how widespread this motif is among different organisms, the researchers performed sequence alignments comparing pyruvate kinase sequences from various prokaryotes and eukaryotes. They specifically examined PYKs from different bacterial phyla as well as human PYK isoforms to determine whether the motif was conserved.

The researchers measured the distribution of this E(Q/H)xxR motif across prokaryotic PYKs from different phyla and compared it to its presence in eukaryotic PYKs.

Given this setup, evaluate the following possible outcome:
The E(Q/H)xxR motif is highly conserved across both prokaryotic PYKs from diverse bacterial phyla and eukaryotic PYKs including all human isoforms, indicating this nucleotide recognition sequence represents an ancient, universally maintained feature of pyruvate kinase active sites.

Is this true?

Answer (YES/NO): NO